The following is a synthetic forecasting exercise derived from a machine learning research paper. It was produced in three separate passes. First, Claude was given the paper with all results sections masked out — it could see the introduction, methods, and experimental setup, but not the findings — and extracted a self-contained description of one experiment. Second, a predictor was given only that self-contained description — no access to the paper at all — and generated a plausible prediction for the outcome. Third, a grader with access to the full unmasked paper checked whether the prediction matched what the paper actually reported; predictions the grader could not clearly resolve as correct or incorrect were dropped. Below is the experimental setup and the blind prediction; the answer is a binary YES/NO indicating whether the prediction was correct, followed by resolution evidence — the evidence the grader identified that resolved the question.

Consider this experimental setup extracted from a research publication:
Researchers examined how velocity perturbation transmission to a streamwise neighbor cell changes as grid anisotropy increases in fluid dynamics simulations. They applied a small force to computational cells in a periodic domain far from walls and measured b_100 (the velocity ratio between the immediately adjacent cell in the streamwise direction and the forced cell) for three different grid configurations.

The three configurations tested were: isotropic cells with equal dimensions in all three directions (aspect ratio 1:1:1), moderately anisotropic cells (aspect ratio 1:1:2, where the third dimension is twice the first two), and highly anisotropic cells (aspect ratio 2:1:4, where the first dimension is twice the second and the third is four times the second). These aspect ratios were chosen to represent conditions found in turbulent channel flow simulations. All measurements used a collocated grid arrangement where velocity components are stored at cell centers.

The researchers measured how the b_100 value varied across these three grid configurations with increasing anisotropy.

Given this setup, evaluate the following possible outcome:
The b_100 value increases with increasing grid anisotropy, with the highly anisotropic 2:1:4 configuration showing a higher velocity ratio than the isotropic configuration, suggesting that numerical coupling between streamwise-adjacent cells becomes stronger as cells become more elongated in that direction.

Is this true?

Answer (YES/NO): YES